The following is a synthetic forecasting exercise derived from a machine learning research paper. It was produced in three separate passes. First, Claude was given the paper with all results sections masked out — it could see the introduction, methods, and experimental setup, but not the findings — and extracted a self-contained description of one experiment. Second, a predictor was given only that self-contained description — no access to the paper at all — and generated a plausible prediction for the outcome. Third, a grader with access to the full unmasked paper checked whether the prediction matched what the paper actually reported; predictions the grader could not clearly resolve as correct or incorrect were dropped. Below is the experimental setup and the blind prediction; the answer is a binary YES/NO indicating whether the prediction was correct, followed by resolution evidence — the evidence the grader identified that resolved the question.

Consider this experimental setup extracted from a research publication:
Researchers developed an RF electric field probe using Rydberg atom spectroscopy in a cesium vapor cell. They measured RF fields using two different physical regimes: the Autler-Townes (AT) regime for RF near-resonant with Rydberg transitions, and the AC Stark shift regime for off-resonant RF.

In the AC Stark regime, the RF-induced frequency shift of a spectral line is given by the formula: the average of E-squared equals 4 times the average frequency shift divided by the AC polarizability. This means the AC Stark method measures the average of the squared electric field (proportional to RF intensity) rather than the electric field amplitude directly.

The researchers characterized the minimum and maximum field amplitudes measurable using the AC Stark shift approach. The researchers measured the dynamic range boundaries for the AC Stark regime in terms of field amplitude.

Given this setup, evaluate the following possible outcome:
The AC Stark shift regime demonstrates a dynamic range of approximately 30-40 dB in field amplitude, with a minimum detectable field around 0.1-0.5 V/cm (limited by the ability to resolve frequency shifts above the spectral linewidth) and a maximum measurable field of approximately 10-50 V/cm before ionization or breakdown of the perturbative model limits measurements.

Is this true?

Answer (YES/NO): NO